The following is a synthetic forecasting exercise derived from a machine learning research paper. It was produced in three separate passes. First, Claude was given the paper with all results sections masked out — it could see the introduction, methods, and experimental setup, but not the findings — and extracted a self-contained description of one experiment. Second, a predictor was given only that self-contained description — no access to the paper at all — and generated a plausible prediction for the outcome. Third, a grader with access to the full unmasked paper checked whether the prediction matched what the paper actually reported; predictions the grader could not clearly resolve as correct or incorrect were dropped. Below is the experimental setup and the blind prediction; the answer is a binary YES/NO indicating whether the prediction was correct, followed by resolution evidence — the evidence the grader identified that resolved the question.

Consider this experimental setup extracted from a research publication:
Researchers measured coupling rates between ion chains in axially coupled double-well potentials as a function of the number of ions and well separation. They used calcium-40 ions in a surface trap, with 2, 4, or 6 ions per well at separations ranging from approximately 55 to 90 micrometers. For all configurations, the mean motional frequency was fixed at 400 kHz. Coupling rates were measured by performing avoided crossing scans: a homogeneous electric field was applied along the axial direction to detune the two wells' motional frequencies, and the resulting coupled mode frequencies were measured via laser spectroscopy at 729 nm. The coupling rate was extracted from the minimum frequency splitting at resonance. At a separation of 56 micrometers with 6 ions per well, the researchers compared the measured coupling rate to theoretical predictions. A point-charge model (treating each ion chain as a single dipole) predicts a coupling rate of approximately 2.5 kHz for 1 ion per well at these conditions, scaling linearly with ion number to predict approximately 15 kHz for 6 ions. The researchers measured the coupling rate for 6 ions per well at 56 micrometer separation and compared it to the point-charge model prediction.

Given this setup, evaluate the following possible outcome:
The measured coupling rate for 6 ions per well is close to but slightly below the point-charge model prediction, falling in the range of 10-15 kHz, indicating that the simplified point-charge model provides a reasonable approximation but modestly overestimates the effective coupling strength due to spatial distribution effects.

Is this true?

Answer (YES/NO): NO